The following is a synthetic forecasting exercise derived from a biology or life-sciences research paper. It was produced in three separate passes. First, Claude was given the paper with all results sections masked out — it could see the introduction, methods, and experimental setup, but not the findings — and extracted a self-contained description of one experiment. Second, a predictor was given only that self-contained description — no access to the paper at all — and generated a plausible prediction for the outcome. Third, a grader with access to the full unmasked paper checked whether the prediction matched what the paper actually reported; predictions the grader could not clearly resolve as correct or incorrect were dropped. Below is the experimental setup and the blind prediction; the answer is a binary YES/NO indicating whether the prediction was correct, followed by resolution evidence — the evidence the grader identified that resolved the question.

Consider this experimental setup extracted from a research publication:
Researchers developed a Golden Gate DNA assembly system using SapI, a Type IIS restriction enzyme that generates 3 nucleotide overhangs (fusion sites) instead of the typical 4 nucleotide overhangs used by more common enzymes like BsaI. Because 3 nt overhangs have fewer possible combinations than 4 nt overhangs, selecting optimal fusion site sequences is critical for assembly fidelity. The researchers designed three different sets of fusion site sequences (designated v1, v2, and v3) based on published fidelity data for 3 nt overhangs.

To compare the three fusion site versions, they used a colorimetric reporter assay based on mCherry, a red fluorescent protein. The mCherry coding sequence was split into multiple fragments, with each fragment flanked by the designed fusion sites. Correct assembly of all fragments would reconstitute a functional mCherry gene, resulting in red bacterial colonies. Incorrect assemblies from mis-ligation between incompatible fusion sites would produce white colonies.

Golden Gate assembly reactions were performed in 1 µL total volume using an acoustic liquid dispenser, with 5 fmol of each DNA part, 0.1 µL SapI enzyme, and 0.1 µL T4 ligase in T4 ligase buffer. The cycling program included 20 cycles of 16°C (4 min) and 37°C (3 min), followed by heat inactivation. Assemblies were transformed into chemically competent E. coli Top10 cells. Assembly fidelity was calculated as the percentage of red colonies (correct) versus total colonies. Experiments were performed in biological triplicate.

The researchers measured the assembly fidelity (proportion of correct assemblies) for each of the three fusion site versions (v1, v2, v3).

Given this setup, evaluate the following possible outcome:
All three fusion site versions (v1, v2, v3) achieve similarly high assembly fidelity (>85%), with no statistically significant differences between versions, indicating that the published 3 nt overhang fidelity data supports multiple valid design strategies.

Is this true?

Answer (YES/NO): NO